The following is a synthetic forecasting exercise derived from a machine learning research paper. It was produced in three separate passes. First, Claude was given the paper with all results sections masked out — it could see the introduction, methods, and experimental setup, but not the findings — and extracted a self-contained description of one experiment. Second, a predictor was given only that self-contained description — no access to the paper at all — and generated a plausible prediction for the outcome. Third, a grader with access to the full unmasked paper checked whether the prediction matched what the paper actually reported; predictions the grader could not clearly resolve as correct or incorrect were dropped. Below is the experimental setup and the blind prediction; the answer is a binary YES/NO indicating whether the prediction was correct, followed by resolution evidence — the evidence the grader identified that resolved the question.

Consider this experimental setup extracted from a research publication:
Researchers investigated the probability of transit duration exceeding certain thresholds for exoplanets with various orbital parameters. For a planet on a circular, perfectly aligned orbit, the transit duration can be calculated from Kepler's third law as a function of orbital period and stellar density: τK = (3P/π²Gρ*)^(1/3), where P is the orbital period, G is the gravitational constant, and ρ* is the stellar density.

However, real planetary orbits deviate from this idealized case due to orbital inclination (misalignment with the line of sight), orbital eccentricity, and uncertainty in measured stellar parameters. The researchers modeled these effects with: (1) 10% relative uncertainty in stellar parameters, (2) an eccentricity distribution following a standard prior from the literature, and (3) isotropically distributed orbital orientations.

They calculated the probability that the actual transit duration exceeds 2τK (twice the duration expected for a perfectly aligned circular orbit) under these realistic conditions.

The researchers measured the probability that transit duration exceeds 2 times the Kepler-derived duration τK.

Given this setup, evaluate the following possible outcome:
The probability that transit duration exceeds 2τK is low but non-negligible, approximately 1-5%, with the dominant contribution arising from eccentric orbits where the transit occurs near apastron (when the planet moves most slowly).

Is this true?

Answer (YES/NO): NO